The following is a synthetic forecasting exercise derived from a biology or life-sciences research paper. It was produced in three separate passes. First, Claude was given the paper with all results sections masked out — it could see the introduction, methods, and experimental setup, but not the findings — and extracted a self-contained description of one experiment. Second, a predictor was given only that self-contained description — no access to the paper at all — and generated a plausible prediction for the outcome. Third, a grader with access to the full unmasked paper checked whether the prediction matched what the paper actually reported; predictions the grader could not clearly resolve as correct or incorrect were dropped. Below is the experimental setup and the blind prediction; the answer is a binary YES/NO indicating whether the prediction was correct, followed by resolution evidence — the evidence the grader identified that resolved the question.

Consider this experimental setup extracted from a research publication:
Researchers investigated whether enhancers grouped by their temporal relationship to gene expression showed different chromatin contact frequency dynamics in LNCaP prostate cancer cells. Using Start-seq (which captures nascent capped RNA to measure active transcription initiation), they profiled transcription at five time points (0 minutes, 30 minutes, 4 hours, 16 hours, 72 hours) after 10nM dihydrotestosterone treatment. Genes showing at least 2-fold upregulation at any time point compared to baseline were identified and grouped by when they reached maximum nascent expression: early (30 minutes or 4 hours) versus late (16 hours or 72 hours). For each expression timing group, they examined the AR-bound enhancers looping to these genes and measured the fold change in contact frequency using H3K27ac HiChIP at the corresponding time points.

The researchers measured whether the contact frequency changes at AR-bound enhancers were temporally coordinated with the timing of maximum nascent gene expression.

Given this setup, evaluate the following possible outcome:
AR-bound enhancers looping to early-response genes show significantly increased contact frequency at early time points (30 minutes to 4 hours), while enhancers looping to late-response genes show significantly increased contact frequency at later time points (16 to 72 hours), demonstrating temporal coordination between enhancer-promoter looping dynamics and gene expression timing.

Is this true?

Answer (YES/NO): YES